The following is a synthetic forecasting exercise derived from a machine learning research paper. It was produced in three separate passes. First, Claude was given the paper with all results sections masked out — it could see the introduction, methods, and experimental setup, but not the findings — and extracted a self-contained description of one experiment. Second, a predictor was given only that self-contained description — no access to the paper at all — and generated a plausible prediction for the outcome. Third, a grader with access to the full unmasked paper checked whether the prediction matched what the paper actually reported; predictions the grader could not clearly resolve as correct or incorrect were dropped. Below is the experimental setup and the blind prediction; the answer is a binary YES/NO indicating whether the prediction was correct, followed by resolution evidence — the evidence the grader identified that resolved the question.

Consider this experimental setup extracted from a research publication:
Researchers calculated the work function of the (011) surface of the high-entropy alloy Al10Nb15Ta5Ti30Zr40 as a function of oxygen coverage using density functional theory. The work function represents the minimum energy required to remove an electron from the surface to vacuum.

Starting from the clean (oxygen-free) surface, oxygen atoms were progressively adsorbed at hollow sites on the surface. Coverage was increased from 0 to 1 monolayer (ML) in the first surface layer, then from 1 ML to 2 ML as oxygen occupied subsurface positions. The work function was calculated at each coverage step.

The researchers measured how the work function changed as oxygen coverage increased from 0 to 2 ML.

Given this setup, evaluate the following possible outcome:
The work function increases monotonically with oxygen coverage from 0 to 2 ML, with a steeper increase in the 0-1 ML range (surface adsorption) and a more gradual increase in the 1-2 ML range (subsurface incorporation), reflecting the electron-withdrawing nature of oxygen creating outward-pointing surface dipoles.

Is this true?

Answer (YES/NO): NO